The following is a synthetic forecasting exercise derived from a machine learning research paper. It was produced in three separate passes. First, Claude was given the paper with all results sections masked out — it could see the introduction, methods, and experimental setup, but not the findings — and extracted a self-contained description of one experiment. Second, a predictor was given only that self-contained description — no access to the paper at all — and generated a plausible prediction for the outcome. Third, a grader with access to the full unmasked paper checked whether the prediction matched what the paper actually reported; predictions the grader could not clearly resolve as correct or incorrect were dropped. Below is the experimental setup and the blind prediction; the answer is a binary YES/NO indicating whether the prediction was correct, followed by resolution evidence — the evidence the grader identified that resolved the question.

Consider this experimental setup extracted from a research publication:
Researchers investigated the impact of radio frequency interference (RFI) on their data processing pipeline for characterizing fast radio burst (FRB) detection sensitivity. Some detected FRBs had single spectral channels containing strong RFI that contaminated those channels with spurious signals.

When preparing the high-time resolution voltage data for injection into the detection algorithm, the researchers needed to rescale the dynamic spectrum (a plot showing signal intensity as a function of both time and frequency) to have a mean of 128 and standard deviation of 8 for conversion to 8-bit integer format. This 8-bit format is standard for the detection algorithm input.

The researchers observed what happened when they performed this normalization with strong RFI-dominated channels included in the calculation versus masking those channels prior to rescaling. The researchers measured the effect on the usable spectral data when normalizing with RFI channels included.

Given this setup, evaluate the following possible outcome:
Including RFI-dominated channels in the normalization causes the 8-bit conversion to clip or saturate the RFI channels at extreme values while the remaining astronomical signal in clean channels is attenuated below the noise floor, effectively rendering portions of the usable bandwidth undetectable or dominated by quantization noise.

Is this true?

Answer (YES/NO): NO